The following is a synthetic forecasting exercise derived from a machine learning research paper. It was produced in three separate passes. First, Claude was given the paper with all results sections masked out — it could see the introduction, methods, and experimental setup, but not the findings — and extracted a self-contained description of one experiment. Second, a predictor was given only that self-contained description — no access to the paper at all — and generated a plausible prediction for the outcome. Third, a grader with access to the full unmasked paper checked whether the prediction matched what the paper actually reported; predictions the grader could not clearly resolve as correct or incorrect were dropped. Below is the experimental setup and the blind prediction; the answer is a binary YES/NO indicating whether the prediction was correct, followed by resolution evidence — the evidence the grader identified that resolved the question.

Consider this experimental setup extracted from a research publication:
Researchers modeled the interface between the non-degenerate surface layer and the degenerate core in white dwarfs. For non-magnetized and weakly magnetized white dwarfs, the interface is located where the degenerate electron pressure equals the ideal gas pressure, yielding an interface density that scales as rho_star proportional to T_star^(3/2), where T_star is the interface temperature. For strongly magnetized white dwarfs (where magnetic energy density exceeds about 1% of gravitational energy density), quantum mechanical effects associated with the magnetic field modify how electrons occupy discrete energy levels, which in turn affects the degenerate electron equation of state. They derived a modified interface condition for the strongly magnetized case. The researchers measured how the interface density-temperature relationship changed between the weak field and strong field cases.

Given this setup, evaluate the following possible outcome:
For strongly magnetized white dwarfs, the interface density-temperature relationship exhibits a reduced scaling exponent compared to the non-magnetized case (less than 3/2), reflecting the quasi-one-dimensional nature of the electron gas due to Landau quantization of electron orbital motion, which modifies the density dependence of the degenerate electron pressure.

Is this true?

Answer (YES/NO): YES